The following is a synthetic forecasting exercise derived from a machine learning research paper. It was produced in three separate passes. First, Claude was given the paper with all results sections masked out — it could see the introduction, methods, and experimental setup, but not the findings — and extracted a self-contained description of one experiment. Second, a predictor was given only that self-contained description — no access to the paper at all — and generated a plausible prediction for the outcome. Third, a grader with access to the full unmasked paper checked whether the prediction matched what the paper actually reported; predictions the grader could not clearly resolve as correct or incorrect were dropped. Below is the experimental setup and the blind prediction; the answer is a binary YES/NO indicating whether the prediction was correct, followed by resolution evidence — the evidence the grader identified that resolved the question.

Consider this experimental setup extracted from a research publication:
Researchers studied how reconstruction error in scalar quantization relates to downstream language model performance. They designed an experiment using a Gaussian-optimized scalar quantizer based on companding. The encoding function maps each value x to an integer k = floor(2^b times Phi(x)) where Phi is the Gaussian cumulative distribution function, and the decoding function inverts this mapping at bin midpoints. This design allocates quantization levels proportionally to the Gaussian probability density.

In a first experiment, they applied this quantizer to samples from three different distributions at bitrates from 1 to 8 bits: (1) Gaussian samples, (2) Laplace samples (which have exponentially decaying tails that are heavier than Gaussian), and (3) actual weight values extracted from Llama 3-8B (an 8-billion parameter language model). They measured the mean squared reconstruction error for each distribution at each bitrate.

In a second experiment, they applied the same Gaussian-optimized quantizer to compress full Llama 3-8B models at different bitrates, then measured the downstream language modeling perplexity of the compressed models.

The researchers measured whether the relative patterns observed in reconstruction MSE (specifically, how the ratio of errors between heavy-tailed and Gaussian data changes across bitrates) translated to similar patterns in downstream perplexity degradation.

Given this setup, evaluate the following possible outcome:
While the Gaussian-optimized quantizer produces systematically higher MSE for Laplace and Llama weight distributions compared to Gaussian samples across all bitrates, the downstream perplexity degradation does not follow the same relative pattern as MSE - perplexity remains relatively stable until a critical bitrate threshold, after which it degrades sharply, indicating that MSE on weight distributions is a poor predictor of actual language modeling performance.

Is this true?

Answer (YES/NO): NO